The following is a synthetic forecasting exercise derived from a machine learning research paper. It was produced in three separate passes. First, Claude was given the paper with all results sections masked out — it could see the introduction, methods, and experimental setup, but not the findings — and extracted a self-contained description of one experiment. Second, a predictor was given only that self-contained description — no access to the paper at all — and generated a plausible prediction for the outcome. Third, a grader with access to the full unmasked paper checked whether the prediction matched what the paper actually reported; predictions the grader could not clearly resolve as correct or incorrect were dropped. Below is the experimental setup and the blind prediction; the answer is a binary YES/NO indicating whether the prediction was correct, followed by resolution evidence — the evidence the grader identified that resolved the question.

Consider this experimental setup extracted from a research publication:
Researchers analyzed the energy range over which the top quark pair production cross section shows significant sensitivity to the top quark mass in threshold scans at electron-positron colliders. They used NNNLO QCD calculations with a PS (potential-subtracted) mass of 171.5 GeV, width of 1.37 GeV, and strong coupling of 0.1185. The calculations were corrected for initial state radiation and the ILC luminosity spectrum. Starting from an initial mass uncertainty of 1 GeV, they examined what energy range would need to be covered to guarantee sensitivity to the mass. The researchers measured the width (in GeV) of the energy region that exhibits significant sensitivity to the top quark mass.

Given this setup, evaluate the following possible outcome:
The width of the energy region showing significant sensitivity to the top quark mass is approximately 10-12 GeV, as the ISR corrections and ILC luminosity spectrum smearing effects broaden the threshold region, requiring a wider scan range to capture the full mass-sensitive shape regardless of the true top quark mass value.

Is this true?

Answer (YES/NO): NO